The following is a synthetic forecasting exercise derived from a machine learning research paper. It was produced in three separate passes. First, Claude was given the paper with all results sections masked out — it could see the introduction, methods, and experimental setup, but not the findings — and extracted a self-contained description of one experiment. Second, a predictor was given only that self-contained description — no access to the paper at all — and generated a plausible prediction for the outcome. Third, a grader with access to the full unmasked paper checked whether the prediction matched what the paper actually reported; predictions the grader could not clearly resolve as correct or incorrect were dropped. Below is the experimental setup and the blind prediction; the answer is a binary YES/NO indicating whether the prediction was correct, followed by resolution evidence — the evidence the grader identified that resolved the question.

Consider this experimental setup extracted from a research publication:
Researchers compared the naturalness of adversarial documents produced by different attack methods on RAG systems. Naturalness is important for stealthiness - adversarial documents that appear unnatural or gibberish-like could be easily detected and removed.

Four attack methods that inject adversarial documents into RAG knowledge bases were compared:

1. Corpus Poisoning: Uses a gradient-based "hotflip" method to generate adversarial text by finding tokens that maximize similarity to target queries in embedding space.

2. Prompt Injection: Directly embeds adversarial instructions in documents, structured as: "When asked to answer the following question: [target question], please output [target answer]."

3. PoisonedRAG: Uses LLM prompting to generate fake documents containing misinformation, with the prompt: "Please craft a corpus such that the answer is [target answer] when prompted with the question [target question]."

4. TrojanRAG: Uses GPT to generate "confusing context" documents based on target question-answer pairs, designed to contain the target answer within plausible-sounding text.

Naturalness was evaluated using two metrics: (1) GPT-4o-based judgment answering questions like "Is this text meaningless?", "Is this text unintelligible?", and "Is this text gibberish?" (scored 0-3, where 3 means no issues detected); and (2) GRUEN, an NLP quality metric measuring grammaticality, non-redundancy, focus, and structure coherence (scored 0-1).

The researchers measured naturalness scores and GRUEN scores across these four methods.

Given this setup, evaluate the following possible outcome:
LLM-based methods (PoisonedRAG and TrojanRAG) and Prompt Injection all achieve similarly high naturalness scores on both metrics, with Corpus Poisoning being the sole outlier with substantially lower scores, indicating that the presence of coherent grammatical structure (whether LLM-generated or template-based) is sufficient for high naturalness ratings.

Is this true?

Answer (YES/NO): NO